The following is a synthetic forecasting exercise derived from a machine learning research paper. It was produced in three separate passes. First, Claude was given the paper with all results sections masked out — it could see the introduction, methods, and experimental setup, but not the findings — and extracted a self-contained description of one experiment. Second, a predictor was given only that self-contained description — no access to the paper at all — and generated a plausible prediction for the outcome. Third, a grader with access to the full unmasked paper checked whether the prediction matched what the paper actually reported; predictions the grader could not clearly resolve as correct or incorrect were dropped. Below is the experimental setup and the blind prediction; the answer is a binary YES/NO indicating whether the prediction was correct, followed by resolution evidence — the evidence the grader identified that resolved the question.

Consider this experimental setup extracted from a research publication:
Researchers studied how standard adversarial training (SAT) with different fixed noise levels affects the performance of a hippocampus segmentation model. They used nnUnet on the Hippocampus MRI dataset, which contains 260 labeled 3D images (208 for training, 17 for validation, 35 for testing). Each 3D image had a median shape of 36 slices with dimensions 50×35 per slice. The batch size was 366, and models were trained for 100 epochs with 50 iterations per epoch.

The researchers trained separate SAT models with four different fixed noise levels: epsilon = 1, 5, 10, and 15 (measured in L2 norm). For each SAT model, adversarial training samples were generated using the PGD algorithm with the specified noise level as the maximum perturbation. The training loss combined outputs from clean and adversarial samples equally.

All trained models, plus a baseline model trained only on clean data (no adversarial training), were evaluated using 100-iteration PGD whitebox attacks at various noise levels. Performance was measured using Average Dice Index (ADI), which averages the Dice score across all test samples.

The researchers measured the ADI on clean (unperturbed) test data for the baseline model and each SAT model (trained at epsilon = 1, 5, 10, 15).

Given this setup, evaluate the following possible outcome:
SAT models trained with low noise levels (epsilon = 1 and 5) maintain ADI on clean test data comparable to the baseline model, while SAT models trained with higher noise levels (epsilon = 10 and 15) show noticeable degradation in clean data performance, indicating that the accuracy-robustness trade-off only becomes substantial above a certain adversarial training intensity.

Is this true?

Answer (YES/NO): NO